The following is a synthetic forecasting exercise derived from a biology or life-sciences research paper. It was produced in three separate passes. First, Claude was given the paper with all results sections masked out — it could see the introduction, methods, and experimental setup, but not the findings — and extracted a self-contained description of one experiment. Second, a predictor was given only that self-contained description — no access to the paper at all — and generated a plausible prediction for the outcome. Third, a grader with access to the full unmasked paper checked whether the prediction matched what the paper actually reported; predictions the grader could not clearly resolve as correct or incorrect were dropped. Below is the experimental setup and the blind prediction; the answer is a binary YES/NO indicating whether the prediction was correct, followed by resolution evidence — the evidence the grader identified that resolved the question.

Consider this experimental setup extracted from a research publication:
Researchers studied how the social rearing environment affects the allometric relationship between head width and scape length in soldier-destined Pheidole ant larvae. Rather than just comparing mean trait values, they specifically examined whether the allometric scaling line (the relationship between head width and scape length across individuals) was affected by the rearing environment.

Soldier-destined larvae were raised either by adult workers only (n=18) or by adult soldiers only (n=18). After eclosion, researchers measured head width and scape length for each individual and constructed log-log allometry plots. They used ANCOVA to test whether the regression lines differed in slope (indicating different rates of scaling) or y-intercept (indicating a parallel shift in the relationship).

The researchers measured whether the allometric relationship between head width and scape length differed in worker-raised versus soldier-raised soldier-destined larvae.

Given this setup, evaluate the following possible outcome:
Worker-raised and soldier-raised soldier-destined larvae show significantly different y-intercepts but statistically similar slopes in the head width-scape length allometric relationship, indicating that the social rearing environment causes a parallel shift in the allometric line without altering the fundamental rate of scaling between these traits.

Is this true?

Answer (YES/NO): YES